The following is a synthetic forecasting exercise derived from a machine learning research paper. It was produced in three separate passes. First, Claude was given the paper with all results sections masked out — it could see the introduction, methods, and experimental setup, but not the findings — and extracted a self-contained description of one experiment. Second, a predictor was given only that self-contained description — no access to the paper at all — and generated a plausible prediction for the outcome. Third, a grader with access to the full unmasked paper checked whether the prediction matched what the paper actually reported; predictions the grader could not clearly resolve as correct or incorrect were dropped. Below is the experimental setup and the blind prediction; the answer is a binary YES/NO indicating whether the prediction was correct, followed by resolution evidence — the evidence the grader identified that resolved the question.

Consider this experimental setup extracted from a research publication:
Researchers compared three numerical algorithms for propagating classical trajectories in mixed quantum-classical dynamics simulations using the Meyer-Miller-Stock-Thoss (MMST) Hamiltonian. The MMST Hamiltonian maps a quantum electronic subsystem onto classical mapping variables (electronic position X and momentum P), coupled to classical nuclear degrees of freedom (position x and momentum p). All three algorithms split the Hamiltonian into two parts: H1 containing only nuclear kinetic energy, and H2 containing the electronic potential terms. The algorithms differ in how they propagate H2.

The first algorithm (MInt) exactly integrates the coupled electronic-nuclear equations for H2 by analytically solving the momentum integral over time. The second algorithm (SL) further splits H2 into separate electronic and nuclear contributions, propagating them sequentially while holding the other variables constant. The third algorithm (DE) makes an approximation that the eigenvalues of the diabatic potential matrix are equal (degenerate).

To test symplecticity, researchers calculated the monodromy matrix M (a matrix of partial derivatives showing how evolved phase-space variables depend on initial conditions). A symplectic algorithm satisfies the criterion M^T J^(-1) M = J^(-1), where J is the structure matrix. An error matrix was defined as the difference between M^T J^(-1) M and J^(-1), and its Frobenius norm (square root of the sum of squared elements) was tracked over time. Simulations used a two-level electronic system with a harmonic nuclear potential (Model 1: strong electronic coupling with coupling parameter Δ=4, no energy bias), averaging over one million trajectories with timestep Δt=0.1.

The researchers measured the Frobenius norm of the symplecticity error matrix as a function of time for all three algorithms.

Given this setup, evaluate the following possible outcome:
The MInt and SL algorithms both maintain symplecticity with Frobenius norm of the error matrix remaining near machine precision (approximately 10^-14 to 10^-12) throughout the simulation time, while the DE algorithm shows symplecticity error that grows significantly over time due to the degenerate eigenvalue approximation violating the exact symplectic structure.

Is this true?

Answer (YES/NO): NO